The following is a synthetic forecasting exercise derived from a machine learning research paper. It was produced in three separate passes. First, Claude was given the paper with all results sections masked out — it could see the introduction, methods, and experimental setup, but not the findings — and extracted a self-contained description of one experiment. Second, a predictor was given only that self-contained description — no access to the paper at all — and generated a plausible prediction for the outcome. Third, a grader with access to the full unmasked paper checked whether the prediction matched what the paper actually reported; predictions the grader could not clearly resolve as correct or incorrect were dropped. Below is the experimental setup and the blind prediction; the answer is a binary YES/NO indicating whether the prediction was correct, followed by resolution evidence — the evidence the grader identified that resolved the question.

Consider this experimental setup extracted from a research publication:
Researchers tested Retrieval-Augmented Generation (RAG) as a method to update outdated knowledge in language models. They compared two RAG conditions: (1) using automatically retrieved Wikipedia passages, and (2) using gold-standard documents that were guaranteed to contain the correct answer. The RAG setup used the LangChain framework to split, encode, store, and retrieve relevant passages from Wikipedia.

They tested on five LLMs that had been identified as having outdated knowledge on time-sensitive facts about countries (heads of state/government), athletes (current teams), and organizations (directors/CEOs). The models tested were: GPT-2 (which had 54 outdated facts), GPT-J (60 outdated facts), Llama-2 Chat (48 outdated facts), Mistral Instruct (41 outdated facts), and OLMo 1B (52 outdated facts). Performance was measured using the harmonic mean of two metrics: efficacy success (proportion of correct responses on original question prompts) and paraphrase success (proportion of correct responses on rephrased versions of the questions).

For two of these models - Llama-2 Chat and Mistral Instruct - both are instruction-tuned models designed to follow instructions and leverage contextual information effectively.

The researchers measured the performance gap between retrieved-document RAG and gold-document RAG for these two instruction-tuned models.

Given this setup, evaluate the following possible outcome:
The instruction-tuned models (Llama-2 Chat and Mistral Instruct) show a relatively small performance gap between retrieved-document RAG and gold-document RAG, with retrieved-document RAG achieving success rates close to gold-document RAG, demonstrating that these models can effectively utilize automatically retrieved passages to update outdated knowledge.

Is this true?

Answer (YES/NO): NO